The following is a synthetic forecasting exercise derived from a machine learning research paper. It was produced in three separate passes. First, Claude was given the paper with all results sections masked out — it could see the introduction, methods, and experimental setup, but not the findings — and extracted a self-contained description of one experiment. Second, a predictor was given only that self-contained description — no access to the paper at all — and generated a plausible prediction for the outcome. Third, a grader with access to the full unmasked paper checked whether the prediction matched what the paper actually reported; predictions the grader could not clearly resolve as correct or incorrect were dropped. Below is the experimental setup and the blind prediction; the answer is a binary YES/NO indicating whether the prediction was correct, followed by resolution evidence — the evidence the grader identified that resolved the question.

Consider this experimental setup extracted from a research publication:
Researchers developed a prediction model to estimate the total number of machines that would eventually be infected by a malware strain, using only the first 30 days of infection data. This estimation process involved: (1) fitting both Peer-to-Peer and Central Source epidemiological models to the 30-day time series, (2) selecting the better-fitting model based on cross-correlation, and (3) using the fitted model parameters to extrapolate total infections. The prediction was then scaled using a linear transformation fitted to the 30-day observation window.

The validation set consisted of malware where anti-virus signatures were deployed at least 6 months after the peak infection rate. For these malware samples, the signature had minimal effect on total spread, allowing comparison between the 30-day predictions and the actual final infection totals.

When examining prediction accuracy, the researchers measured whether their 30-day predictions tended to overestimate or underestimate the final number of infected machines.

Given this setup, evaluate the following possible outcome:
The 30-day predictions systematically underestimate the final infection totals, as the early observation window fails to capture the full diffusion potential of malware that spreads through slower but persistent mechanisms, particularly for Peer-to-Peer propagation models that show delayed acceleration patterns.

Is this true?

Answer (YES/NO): NO